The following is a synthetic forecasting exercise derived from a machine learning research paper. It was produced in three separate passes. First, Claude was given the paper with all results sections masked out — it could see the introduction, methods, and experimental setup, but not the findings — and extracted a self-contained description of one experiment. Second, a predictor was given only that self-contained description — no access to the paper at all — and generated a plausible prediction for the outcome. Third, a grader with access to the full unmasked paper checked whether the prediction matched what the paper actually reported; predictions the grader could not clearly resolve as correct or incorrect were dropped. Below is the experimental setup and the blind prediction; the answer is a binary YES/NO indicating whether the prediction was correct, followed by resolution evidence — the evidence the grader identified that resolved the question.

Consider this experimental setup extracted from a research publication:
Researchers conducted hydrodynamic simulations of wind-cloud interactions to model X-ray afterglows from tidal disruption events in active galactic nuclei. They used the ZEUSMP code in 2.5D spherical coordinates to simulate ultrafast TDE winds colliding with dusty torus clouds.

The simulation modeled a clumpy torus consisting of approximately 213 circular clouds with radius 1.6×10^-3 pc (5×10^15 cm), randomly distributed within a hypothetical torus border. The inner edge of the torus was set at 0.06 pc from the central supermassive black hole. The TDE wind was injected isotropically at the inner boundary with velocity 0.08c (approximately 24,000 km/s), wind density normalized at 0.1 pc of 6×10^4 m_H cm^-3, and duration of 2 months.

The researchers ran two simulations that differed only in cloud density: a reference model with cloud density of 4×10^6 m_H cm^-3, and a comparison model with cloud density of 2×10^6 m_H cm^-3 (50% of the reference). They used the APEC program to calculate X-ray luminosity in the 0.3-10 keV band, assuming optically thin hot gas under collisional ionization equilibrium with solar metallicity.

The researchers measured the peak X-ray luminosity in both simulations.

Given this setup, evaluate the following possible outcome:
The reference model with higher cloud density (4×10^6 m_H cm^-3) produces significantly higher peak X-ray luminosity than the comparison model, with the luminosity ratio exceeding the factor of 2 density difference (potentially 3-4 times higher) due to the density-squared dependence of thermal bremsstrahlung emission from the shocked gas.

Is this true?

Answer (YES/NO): YES